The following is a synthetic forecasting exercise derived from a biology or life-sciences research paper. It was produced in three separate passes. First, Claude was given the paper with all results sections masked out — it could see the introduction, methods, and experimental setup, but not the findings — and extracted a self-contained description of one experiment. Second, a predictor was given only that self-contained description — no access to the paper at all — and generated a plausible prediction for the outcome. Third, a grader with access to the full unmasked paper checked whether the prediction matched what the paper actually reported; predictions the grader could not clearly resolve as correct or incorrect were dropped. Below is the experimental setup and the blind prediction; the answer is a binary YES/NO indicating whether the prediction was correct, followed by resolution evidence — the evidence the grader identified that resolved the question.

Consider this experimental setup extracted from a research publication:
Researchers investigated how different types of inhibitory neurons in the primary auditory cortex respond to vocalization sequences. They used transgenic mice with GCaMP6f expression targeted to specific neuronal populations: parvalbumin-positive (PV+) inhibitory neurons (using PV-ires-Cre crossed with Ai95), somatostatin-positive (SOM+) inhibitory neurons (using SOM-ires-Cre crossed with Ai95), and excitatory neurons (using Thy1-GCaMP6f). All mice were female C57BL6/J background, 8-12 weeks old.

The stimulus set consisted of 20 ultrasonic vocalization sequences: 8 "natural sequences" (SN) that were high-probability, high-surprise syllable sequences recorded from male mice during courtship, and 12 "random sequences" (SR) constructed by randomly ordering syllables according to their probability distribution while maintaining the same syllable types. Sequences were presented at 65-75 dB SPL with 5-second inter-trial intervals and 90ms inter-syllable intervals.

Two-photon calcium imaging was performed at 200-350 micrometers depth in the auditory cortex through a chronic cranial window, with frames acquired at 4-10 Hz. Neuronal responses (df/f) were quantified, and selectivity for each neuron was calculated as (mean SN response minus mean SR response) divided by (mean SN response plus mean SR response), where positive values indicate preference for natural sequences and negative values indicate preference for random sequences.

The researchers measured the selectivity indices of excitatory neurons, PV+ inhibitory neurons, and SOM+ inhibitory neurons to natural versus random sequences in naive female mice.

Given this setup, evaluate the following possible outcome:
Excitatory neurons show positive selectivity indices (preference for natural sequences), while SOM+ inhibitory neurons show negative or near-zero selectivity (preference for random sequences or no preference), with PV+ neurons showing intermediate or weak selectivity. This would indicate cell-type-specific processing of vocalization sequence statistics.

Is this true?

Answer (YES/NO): NO